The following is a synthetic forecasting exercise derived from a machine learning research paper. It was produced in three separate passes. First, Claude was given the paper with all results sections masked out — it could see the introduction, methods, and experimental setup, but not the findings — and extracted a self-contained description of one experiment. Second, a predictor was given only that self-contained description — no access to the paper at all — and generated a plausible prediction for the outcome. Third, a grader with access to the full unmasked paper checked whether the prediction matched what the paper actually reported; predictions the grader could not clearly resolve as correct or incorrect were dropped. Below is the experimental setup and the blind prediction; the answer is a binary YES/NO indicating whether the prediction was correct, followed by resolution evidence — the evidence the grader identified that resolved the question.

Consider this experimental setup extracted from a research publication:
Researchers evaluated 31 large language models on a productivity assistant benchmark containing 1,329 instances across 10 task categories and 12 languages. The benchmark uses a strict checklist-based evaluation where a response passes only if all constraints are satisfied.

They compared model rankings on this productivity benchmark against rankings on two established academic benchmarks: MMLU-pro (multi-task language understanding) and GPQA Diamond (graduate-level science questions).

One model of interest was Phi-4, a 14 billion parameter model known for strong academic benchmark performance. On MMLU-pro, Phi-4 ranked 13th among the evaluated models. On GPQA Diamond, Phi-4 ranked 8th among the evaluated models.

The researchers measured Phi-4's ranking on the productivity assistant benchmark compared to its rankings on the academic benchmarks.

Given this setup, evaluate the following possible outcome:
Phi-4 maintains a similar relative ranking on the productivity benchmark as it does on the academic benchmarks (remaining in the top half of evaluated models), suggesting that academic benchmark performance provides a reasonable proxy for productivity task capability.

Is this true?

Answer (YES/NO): NO